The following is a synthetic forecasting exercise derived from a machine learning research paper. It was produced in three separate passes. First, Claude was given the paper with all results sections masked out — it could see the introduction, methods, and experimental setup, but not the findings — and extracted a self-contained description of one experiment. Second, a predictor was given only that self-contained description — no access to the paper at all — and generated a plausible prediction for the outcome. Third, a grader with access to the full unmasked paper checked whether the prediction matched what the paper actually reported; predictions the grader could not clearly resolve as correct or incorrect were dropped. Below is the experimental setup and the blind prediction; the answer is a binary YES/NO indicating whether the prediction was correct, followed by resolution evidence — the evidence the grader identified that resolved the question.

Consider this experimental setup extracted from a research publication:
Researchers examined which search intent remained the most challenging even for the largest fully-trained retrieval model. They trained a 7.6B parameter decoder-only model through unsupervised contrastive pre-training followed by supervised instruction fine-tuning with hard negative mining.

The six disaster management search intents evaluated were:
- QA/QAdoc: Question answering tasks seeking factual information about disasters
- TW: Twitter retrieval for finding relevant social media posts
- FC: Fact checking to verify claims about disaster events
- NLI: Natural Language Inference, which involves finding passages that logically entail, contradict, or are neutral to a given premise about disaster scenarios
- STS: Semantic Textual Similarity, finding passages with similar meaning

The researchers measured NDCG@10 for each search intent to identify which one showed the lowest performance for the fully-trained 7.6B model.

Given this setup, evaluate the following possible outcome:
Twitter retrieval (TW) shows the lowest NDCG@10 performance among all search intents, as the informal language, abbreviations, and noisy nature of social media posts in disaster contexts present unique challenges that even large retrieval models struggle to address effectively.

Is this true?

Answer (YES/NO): NO